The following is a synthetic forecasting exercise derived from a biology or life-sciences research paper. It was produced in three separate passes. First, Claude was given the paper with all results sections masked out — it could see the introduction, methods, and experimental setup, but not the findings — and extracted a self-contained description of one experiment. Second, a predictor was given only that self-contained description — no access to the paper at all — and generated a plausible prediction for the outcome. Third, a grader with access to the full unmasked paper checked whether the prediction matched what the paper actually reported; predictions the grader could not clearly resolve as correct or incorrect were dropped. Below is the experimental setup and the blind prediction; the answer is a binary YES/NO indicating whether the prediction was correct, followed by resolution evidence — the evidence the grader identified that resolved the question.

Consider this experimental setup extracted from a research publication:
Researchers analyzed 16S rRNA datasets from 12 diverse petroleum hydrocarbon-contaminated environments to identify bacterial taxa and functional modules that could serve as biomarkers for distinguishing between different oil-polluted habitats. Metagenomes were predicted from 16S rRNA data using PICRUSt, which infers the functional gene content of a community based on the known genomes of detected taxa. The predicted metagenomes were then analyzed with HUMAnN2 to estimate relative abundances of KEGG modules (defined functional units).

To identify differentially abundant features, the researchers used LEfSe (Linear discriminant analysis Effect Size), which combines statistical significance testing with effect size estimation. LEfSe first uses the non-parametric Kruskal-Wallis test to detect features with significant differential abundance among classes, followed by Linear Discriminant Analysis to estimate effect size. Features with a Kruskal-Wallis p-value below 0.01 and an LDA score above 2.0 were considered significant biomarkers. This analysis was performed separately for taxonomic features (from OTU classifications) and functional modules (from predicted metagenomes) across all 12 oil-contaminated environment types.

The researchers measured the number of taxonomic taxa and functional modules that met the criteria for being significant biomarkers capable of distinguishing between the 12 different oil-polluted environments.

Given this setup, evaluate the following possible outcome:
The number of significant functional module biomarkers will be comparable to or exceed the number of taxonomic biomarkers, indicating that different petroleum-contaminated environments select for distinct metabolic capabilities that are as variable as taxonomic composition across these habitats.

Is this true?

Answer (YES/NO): YES